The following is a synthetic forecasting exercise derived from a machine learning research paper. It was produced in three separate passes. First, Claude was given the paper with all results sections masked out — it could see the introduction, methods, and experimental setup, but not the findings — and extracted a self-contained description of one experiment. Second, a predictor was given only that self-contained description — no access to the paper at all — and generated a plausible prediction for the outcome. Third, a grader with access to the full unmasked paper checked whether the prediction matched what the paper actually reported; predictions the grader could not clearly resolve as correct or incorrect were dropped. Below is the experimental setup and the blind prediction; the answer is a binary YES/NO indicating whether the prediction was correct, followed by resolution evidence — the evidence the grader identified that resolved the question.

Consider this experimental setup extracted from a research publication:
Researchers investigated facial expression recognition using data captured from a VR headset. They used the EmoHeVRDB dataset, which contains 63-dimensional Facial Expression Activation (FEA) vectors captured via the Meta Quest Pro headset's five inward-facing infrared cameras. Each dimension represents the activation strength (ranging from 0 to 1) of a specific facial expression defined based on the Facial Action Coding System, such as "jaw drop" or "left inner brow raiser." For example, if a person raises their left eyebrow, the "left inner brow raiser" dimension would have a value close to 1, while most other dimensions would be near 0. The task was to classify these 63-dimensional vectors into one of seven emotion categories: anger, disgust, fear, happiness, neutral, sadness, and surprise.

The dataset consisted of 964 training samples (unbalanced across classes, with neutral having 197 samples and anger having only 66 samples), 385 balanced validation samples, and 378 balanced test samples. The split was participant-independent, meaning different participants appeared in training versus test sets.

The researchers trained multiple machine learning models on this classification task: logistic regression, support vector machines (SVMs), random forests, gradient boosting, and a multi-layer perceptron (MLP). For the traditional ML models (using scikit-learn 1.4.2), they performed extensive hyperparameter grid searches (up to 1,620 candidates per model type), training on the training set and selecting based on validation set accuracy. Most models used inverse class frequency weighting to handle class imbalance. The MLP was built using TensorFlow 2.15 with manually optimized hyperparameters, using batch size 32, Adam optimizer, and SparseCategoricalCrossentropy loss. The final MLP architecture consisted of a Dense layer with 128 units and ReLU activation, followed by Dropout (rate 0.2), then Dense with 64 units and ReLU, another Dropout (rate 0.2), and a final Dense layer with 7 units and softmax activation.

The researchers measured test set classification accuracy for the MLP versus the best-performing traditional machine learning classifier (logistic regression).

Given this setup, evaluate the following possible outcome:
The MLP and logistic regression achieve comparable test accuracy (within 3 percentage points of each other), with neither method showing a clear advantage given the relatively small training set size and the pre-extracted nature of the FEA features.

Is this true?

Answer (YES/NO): YES